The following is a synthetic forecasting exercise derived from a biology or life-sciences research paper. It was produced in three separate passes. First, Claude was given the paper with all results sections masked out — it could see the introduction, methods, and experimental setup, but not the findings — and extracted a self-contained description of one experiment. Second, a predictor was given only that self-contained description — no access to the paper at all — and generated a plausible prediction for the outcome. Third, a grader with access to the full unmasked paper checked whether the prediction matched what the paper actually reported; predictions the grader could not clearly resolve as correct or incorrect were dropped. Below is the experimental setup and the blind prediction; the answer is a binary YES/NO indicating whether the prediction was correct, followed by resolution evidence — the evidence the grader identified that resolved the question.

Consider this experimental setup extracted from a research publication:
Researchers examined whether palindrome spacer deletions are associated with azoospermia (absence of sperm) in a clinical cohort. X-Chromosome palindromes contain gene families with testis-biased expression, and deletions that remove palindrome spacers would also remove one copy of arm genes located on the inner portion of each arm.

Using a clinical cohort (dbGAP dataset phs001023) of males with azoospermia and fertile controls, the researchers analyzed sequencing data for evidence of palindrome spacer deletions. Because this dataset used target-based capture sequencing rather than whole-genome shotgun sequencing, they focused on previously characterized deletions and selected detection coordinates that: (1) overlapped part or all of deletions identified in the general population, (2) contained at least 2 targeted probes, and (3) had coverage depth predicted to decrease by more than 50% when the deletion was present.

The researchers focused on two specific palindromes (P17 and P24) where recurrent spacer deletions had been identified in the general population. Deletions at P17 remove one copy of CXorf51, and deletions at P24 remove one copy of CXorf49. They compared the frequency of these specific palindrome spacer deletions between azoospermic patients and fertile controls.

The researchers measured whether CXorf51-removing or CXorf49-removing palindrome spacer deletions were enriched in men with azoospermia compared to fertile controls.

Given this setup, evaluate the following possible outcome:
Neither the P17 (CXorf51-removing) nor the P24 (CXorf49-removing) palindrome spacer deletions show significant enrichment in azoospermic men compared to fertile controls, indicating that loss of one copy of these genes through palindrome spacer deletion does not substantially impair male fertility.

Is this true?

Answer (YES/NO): YES